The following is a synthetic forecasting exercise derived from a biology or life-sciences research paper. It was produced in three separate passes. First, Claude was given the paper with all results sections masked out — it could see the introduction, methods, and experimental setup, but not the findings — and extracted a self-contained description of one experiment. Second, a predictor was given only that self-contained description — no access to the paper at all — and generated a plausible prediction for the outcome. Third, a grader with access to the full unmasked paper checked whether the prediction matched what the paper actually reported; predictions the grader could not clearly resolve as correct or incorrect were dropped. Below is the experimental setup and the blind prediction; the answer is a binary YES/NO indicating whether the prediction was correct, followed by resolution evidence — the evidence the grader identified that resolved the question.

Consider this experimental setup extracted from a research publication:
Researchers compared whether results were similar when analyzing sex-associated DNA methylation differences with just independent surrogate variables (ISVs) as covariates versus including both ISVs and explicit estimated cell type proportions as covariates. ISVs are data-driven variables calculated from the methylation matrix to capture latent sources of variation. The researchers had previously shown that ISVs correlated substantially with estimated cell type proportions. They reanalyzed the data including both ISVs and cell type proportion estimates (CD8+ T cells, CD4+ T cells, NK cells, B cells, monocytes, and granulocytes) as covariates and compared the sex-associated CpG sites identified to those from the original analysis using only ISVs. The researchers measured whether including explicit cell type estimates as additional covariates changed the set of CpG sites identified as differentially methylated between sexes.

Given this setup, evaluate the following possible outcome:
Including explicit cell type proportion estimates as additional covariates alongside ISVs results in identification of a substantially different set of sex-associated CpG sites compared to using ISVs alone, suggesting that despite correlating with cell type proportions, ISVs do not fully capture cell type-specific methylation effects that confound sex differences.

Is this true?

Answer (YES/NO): NO